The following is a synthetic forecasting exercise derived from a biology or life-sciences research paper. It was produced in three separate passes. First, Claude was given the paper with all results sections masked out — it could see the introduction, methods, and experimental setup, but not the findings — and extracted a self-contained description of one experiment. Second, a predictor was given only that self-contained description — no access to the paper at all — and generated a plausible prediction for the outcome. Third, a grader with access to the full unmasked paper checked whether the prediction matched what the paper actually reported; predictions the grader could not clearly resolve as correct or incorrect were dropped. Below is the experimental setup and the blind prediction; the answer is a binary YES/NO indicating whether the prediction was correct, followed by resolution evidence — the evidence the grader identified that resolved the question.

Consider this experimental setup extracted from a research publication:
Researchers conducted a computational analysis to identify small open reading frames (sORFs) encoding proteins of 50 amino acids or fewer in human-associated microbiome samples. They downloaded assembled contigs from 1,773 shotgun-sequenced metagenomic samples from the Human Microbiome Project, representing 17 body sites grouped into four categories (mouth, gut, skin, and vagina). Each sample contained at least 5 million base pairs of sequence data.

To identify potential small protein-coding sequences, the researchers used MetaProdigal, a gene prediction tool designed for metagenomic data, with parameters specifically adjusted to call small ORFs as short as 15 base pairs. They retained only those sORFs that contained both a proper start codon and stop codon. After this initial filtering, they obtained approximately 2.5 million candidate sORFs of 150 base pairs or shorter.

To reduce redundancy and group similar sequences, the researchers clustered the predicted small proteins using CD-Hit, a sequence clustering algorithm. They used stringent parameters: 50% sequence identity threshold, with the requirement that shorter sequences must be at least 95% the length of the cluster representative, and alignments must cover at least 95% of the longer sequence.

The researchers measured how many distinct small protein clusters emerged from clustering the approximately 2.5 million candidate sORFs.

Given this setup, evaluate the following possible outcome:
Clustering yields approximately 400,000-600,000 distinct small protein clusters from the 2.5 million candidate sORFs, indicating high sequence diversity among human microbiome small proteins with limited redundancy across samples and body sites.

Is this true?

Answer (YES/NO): YES